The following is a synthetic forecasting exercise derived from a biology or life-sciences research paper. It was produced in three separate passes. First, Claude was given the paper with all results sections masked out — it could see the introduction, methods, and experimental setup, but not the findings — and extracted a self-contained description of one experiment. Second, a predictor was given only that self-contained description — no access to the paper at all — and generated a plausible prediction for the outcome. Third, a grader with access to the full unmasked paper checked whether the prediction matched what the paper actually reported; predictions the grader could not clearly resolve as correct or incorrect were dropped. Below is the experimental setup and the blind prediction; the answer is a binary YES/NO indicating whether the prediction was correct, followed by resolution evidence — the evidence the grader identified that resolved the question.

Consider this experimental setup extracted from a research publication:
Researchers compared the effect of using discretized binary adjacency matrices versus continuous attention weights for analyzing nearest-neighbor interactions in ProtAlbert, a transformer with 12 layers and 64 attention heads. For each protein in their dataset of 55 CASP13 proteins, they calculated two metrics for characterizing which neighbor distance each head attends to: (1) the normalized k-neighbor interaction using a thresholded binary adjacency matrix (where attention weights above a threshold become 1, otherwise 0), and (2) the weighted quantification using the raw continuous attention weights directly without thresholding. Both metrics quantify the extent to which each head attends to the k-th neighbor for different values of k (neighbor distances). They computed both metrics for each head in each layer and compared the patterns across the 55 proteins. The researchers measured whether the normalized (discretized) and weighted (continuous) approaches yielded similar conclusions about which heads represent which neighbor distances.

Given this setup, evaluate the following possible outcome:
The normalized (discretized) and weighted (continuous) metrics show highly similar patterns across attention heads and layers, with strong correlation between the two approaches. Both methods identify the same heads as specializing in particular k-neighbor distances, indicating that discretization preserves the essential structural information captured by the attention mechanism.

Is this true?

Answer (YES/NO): YES